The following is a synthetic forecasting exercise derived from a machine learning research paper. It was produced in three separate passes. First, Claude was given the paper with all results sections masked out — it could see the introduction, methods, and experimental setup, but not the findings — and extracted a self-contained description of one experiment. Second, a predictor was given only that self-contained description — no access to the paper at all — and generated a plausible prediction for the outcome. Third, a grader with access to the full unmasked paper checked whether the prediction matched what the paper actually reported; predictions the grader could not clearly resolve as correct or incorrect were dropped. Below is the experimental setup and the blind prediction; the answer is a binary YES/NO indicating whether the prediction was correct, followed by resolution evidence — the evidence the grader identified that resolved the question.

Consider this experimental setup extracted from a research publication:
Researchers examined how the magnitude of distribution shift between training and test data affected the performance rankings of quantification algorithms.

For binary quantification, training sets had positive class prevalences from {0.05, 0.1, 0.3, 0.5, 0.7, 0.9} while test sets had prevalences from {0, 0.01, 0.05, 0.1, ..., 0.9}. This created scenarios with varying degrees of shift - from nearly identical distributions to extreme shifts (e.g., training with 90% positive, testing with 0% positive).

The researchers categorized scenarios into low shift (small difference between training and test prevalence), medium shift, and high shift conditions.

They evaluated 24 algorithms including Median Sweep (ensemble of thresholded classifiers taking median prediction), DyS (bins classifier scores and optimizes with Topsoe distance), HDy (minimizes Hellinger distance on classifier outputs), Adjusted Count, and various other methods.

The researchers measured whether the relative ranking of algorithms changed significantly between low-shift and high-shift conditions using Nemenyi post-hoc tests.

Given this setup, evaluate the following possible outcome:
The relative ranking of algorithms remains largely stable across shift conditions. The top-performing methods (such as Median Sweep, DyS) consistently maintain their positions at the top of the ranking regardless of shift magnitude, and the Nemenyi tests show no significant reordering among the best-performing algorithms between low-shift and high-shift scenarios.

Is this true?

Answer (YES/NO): YES